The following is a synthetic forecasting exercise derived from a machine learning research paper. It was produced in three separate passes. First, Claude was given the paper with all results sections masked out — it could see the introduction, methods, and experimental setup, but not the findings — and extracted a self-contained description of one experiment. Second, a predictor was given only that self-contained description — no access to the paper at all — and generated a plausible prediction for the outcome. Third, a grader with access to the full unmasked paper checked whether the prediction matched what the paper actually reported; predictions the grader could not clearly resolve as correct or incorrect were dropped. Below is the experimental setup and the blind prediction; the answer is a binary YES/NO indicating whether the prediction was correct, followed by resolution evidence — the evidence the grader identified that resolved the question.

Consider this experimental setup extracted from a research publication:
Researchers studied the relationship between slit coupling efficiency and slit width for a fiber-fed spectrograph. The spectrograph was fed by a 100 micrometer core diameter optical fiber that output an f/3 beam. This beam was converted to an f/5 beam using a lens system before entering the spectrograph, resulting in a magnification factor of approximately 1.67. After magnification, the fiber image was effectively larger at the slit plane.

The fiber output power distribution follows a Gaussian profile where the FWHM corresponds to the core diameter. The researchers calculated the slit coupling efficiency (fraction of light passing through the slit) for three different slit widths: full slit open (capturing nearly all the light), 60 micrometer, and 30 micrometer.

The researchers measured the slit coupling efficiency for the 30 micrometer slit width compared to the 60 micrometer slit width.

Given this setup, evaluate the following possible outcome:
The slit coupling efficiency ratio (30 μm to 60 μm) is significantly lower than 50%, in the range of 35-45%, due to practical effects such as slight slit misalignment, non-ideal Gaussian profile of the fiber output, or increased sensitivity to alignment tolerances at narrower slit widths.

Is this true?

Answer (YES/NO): NO